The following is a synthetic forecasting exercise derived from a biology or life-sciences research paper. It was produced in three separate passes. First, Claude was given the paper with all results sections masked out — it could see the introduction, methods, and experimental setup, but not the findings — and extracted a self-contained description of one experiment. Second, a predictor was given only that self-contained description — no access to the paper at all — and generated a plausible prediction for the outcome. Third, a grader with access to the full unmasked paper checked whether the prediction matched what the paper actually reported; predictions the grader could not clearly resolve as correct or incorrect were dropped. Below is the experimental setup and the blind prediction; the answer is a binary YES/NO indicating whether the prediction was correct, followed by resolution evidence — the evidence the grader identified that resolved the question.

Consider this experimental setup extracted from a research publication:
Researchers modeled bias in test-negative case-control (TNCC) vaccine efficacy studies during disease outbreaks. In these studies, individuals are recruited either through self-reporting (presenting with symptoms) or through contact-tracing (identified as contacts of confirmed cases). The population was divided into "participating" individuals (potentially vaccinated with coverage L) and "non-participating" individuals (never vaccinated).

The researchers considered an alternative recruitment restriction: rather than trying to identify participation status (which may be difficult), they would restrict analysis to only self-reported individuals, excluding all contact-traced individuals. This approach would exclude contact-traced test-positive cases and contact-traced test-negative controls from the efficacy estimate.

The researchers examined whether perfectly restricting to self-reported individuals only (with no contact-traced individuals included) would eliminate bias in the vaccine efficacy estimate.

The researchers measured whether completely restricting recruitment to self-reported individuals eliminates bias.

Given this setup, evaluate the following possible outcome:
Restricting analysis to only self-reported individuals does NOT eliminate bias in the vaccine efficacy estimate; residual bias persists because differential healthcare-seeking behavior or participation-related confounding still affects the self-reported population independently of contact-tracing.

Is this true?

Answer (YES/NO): NO